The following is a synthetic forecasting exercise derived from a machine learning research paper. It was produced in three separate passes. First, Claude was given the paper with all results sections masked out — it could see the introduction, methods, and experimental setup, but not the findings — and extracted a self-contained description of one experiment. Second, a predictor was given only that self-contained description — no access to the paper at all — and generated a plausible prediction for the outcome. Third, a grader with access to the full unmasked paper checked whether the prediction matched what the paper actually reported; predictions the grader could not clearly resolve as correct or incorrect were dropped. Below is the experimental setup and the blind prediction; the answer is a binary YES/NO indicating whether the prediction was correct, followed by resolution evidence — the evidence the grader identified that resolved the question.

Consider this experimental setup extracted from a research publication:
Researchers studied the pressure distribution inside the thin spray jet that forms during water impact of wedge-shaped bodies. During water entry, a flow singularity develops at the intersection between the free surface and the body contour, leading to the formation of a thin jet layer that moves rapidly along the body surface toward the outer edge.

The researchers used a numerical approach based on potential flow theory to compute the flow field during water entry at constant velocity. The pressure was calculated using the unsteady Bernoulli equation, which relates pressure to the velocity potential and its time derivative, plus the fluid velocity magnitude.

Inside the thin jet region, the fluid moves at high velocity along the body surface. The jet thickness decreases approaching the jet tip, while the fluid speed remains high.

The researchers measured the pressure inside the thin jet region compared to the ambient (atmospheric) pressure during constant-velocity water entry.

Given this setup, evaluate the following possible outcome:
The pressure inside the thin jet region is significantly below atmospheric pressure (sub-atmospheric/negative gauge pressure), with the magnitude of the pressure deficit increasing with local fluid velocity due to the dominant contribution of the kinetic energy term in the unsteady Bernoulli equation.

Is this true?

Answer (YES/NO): NO